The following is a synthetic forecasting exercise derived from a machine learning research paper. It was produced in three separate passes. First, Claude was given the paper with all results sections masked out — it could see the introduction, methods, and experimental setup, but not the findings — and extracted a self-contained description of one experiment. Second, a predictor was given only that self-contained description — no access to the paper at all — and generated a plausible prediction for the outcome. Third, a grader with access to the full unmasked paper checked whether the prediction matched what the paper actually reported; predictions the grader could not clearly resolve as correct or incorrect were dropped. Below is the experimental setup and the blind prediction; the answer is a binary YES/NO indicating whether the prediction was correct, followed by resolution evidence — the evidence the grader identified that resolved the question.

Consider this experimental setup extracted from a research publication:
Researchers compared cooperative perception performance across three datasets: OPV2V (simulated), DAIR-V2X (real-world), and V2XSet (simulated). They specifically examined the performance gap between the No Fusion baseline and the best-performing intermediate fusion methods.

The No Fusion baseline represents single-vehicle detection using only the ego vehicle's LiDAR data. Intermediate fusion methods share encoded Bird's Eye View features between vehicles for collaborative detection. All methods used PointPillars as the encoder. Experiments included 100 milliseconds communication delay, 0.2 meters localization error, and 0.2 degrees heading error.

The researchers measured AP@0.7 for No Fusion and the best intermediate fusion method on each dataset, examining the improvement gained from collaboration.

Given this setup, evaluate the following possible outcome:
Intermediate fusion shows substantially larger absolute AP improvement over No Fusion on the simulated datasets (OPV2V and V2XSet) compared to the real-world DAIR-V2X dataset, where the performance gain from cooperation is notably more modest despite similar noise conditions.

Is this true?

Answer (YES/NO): YES